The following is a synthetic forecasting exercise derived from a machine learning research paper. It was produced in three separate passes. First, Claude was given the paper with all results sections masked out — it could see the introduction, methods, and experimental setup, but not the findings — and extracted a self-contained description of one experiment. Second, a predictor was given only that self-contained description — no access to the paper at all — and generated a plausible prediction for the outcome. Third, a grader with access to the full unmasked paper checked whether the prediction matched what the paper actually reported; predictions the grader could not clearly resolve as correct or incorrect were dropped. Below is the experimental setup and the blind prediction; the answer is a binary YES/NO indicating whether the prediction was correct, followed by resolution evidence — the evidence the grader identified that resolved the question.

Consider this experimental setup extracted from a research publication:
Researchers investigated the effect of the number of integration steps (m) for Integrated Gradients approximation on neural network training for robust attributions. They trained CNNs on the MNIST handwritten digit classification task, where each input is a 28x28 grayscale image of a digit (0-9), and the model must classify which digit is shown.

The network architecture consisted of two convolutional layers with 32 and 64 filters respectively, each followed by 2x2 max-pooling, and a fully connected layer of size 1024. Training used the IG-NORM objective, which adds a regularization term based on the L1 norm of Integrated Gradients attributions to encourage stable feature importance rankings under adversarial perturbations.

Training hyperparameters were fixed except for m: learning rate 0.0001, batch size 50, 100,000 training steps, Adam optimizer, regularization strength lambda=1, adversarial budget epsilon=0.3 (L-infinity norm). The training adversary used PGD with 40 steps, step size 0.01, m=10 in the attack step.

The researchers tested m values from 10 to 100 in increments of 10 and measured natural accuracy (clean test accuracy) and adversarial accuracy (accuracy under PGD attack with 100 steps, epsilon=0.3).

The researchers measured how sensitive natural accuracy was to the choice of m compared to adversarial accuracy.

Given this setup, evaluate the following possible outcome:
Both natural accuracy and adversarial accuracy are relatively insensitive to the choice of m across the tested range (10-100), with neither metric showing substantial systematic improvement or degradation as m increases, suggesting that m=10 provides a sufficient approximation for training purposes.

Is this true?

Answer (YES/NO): NO